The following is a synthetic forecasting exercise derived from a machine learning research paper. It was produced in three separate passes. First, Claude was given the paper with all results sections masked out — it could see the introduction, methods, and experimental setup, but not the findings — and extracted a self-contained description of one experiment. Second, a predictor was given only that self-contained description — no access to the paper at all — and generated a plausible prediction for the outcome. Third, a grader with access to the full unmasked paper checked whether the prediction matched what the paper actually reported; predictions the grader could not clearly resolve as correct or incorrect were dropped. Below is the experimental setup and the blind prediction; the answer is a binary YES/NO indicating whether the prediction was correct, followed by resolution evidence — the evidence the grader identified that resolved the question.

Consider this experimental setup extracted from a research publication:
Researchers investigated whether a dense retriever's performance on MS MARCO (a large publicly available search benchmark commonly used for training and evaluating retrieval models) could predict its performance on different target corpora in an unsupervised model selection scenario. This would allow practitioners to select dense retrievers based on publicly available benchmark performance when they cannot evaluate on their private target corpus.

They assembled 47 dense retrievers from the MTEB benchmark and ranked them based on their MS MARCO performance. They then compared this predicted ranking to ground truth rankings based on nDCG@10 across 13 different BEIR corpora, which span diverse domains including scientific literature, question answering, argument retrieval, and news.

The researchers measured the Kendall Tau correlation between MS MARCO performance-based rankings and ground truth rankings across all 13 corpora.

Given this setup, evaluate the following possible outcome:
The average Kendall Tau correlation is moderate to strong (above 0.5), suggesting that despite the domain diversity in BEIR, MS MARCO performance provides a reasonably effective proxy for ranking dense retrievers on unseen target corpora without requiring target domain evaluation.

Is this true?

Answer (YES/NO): NO